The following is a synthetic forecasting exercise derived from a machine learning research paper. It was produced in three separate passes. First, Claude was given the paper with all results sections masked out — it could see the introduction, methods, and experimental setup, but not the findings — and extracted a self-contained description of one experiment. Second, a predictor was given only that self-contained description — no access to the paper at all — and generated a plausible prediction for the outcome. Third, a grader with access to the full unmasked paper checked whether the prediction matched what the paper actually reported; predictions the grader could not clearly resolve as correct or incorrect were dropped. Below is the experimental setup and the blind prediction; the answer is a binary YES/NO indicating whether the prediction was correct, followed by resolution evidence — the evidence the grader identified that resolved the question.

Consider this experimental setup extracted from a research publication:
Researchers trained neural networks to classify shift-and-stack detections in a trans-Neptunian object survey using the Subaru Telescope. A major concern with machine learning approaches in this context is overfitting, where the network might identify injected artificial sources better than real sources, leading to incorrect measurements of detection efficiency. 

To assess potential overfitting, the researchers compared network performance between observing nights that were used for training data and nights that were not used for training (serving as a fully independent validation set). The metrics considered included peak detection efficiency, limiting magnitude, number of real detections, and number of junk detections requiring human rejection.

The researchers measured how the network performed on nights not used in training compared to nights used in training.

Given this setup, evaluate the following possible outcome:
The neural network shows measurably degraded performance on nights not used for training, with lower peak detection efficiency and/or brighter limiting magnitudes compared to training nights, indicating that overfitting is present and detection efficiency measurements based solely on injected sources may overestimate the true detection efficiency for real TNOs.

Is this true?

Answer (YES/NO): NO